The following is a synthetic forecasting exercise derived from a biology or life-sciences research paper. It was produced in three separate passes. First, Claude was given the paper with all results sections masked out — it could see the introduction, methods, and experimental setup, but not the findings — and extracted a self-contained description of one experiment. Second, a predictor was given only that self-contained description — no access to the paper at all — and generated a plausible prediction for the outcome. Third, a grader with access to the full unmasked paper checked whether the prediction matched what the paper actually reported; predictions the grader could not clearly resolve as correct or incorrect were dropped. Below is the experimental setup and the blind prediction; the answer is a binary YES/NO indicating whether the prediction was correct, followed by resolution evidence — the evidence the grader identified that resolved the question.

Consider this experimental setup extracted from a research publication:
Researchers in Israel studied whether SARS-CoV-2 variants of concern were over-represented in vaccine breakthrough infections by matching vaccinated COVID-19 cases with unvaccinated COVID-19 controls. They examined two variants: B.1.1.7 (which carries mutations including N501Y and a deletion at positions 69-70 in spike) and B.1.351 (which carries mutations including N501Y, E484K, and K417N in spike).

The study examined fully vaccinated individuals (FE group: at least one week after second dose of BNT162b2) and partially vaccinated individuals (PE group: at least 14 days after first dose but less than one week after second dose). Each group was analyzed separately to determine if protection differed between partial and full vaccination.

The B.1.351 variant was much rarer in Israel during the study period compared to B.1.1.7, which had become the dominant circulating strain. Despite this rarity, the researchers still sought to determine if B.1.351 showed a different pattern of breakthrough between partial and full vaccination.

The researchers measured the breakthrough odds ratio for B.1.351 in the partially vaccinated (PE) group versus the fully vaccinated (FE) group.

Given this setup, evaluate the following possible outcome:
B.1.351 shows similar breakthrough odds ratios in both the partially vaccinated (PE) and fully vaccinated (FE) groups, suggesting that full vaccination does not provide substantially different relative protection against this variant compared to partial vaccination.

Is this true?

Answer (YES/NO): NO